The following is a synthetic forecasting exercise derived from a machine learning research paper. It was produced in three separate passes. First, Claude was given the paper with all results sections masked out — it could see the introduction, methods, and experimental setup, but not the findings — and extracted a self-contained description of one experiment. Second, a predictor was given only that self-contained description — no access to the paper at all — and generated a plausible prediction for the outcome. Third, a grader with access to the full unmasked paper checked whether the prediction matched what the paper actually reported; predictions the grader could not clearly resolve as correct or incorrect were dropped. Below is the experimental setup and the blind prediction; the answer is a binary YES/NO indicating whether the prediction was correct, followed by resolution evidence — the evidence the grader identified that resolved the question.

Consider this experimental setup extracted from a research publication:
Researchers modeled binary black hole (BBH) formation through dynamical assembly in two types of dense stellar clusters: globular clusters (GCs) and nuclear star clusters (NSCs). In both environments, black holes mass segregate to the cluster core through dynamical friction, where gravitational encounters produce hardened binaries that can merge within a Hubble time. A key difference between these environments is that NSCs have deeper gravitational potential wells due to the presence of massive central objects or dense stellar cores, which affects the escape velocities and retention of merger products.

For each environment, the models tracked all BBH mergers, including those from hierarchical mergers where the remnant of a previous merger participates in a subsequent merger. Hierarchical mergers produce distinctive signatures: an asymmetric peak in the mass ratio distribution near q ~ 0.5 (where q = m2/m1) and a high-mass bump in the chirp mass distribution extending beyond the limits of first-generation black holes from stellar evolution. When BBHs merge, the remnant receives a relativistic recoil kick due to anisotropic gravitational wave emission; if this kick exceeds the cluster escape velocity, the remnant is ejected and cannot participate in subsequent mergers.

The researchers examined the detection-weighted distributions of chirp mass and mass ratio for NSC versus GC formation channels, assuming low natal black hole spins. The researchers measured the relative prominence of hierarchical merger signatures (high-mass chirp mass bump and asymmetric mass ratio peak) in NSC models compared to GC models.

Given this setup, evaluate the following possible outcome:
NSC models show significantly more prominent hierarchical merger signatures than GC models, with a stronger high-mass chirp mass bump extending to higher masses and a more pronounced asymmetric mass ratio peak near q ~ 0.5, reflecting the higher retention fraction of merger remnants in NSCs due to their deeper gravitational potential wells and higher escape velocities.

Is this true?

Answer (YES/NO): YES